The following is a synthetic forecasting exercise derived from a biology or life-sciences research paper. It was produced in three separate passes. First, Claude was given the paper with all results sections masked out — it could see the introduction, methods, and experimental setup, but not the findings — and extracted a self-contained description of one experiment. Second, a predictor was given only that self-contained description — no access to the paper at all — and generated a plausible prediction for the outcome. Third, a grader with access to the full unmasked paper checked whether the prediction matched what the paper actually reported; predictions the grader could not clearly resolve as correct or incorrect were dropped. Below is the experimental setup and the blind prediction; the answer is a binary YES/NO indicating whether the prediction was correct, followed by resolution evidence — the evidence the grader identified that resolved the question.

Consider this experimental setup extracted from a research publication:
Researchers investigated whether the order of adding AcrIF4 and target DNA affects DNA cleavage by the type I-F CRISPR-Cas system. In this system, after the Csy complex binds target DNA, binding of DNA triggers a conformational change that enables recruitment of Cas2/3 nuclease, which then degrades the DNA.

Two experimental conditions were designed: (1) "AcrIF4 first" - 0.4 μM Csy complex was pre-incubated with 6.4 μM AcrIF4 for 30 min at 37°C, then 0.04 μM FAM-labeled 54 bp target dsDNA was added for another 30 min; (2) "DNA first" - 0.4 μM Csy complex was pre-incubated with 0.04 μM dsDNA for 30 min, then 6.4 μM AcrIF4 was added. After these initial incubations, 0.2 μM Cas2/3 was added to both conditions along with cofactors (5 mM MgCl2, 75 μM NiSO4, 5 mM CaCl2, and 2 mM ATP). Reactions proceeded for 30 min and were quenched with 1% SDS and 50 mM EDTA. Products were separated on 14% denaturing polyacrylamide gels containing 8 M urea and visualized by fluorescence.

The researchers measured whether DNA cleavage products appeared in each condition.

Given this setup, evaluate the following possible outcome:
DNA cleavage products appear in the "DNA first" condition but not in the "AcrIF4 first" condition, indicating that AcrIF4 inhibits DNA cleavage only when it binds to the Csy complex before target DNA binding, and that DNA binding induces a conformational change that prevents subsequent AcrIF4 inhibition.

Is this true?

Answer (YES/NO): YES